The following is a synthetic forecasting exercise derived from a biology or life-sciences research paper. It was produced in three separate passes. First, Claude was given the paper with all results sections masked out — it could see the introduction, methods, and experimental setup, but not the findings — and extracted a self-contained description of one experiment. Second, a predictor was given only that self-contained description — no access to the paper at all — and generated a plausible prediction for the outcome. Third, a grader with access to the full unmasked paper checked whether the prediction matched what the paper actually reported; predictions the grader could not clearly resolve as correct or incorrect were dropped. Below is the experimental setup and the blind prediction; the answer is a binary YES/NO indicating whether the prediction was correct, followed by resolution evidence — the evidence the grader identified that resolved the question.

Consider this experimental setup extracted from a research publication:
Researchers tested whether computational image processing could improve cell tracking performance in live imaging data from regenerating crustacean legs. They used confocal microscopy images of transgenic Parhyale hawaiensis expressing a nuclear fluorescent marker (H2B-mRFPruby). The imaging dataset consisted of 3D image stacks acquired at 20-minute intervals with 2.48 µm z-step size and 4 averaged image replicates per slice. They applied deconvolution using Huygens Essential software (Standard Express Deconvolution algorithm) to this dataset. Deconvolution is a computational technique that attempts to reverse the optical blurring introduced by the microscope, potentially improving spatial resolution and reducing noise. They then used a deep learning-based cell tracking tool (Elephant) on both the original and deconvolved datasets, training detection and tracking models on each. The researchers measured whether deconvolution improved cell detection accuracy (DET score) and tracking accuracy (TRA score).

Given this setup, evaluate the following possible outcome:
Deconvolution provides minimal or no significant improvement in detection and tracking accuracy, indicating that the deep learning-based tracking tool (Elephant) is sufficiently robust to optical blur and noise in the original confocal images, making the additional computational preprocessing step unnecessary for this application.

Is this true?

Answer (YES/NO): NO